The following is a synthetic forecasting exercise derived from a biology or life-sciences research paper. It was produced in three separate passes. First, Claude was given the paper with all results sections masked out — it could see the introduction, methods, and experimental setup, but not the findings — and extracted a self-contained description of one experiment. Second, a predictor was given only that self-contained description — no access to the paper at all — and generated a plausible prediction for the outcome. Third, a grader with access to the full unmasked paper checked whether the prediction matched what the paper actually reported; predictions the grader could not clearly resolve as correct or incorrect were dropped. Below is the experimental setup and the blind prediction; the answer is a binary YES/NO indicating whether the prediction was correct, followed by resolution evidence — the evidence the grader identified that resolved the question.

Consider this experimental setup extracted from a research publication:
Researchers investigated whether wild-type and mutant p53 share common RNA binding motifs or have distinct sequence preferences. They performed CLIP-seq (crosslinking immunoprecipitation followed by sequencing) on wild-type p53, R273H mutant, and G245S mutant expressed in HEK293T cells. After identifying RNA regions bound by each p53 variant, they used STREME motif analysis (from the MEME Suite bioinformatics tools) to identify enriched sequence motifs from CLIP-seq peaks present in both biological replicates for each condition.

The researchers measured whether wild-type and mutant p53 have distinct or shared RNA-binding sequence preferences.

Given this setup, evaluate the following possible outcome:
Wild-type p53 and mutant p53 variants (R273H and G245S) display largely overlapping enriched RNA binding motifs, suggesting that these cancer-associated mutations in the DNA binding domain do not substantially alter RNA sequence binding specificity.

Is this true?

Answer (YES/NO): YES